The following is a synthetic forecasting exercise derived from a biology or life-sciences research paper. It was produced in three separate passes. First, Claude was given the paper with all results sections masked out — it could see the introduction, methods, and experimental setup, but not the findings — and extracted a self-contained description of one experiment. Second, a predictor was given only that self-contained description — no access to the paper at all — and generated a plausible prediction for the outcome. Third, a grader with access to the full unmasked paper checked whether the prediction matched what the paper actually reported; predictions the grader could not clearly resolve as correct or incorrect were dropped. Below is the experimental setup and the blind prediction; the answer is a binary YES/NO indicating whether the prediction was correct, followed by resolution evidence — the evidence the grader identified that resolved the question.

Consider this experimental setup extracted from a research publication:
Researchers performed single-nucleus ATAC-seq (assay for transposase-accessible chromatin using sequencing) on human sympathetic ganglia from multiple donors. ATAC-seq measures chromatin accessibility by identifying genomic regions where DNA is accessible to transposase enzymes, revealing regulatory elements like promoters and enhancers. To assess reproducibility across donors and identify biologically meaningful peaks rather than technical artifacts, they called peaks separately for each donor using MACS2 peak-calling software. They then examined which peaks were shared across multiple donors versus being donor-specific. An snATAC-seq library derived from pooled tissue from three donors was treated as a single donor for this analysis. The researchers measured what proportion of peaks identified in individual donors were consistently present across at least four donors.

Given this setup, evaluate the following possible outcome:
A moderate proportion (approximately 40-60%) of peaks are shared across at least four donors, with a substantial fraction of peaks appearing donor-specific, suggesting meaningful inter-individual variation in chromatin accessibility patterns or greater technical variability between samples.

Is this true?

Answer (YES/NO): YES